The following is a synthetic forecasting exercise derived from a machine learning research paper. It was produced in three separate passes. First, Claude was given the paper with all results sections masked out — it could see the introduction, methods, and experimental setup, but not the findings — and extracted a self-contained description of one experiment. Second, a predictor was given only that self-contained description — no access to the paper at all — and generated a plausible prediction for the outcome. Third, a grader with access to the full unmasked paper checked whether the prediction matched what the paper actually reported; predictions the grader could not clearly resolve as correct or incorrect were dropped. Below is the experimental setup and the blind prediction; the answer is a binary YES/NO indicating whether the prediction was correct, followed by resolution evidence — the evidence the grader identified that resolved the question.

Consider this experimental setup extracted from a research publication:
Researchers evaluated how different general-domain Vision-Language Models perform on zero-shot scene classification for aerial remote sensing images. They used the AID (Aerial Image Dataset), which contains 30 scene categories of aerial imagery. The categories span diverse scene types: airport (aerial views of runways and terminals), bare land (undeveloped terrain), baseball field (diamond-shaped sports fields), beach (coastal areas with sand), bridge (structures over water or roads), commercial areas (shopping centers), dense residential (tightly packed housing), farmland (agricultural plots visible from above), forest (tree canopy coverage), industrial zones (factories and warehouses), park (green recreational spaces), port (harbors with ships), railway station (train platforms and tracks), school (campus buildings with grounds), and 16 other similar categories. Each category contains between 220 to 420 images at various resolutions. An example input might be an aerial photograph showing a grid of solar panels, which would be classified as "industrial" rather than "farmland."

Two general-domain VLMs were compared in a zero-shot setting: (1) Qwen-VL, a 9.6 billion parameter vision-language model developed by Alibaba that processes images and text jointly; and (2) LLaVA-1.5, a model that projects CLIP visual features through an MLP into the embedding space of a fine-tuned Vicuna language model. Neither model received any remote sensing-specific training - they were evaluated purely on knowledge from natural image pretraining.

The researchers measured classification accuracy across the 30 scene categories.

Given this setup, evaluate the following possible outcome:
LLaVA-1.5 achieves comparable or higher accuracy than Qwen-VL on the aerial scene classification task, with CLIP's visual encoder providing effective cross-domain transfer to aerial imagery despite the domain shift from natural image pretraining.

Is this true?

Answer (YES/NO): YES